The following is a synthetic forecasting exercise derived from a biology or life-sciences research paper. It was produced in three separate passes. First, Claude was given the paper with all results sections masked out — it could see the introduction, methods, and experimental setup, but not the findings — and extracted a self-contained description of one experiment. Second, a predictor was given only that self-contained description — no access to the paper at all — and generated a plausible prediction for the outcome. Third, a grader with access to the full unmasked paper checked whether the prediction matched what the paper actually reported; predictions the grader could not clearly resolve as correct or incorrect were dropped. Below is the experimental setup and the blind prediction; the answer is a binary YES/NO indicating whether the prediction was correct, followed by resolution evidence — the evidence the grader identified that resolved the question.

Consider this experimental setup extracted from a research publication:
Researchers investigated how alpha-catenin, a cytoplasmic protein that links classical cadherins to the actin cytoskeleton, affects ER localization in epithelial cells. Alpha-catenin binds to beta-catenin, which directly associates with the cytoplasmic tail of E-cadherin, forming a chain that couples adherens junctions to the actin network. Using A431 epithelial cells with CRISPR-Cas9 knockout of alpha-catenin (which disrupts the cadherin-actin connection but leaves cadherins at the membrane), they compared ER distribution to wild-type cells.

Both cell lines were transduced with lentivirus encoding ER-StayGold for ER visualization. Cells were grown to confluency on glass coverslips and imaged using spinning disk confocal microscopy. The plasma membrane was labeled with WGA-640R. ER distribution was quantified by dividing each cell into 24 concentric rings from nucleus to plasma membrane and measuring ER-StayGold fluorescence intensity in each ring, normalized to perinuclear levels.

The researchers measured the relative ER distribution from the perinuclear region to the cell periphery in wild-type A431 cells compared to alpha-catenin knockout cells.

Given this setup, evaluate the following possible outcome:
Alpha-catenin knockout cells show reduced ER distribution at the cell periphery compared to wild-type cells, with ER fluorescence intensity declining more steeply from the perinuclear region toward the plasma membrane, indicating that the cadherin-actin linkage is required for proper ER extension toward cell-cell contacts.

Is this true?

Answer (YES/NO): YES